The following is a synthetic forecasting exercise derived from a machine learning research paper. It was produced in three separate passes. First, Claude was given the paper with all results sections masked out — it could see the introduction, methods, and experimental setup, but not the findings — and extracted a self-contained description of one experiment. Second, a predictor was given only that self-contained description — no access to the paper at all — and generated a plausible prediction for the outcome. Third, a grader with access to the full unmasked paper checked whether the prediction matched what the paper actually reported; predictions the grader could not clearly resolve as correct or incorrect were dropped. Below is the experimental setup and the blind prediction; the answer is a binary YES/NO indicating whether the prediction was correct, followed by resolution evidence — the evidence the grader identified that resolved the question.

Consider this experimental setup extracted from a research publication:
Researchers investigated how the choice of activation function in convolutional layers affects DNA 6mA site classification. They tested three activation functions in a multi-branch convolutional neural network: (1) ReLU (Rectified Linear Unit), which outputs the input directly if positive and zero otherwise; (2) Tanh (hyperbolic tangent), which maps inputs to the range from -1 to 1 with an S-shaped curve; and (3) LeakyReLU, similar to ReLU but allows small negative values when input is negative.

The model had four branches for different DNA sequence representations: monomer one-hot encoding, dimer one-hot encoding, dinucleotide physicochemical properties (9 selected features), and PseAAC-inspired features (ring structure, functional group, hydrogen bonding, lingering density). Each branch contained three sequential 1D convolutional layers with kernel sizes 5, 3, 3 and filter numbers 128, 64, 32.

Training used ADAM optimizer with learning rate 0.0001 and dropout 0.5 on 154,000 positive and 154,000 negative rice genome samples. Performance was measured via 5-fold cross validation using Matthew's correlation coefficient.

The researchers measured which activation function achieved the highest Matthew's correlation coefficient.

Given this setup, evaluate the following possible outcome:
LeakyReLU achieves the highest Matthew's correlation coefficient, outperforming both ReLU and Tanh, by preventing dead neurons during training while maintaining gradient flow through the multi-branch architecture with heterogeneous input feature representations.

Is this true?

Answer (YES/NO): NO